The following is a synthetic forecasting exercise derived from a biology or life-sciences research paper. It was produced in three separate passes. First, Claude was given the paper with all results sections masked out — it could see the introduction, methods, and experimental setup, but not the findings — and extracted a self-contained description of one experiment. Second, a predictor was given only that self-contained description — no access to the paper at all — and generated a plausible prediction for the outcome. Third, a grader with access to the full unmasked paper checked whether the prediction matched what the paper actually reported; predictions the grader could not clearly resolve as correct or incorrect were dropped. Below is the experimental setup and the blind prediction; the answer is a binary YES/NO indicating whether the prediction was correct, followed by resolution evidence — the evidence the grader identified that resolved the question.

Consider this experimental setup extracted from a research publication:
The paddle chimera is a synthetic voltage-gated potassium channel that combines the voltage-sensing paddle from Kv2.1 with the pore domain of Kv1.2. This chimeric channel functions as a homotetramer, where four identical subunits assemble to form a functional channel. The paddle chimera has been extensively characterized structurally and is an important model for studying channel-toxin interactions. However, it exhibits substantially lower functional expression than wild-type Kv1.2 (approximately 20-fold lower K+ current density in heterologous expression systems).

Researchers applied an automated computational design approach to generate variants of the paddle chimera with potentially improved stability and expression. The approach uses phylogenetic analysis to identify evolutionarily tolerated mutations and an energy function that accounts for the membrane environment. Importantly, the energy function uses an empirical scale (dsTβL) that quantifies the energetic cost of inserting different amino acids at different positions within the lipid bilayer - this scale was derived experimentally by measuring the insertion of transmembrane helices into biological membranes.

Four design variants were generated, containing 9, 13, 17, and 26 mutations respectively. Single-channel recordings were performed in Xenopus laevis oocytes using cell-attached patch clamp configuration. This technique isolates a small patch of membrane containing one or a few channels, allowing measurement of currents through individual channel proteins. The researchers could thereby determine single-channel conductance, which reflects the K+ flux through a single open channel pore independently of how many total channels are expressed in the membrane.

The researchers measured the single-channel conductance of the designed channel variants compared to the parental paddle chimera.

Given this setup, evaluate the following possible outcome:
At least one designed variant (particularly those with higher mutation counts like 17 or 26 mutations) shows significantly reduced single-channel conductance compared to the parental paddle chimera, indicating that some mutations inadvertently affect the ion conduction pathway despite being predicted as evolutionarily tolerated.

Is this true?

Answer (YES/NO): NO